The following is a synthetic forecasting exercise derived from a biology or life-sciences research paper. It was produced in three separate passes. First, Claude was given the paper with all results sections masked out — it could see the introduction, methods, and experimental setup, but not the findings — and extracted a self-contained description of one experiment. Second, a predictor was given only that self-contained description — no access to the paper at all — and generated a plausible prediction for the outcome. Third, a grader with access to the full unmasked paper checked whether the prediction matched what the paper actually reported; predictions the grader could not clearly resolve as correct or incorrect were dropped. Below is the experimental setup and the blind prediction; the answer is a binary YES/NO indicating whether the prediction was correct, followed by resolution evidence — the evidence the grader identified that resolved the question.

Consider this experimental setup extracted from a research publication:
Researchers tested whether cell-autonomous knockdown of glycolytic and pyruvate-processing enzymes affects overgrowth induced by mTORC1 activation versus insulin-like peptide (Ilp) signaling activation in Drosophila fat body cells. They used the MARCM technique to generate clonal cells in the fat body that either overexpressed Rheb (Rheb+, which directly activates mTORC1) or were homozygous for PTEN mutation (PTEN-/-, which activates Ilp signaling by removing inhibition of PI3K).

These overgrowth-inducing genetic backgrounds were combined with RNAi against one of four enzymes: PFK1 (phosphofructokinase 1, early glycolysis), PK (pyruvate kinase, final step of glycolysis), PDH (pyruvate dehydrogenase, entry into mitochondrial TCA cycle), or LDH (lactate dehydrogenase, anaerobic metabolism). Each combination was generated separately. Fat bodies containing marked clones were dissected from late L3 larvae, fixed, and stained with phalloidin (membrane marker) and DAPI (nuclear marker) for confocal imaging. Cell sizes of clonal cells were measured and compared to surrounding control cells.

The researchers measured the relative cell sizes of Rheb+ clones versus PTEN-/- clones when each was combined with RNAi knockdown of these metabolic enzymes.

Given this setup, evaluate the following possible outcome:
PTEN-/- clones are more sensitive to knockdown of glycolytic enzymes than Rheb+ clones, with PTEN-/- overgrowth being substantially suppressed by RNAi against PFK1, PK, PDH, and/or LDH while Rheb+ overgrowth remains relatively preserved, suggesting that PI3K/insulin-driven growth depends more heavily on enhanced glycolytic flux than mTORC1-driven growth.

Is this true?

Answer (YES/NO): YES